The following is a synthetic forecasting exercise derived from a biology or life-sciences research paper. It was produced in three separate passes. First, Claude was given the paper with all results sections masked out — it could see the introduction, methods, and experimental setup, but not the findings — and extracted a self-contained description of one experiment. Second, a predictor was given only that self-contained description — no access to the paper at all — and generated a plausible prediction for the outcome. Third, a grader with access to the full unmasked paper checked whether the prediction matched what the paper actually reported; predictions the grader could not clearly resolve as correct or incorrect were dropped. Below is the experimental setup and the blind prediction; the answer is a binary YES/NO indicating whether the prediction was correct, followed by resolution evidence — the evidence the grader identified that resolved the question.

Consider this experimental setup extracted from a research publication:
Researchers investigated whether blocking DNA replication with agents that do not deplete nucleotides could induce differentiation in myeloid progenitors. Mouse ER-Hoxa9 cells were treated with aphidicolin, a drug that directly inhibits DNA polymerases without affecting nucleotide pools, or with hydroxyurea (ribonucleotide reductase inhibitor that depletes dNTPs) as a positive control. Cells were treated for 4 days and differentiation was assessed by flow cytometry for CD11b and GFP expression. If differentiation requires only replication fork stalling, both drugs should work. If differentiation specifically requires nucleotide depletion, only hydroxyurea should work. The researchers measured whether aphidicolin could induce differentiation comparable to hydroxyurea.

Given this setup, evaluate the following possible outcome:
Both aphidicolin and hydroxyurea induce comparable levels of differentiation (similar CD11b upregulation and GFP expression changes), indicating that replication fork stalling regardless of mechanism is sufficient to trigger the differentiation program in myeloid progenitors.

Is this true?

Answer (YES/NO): YES